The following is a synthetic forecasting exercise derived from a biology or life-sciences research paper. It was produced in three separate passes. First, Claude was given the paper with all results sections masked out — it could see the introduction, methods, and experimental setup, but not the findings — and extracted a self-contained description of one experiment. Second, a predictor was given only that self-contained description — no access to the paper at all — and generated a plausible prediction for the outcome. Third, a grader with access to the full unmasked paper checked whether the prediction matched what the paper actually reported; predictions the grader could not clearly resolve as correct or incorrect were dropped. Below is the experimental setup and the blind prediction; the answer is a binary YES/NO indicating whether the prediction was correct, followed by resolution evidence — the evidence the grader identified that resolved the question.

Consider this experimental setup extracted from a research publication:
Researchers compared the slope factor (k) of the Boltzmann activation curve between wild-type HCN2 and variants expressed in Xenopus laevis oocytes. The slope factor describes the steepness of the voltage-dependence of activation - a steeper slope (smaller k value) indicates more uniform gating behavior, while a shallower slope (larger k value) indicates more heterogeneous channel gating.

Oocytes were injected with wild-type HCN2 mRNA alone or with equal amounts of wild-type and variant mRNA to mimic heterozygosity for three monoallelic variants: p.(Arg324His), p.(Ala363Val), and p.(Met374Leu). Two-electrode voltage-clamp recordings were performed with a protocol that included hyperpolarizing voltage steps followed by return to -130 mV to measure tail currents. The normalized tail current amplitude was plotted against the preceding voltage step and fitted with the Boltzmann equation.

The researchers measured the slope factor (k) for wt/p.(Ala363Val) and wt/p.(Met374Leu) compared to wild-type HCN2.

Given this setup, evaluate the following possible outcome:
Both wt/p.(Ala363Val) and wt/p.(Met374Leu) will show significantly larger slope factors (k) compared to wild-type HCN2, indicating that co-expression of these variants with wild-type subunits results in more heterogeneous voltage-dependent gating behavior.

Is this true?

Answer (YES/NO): YES